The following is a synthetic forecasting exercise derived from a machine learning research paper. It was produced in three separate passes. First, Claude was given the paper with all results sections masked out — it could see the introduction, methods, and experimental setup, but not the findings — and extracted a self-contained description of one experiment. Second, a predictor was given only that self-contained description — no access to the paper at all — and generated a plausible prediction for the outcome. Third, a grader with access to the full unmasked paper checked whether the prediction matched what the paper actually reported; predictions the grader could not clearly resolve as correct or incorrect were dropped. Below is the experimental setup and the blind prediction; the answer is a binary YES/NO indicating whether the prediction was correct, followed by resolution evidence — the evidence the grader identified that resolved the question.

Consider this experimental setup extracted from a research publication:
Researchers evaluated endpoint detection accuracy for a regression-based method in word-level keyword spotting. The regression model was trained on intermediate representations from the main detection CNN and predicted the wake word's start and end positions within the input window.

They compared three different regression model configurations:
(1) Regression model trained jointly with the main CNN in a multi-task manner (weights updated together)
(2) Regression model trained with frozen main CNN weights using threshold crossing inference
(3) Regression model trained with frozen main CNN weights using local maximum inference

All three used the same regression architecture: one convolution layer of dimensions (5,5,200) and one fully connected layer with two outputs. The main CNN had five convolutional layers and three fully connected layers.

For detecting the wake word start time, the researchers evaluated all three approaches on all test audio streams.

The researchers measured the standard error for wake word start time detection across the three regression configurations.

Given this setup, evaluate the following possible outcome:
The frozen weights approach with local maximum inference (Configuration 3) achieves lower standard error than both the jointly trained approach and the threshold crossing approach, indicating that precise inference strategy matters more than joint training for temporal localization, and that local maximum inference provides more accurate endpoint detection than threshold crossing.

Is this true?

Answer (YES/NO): YES